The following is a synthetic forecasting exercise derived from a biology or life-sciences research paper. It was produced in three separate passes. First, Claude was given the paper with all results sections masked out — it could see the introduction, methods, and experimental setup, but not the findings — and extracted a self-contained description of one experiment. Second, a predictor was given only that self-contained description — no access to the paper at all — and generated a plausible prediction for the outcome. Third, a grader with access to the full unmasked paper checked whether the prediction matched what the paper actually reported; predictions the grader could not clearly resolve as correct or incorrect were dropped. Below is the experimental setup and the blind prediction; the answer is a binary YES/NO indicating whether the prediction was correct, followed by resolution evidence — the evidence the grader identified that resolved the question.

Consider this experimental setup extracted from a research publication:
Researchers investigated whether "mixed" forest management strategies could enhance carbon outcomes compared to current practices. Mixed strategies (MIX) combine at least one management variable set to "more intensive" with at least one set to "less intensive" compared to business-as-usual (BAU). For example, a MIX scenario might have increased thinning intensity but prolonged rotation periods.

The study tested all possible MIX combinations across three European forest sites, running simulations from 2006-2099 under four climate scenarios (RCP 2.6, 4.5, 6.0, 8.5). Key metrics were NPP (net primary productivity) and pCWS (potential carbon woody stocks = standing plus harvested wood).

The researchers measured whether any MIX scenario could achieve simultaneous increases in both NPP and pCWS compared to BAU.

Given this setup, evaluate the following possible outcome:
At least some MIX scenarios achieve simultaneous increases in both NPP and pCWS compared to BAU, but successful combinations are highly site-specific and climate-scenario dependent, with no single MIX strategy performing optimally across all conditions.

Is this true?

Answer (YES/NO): NO